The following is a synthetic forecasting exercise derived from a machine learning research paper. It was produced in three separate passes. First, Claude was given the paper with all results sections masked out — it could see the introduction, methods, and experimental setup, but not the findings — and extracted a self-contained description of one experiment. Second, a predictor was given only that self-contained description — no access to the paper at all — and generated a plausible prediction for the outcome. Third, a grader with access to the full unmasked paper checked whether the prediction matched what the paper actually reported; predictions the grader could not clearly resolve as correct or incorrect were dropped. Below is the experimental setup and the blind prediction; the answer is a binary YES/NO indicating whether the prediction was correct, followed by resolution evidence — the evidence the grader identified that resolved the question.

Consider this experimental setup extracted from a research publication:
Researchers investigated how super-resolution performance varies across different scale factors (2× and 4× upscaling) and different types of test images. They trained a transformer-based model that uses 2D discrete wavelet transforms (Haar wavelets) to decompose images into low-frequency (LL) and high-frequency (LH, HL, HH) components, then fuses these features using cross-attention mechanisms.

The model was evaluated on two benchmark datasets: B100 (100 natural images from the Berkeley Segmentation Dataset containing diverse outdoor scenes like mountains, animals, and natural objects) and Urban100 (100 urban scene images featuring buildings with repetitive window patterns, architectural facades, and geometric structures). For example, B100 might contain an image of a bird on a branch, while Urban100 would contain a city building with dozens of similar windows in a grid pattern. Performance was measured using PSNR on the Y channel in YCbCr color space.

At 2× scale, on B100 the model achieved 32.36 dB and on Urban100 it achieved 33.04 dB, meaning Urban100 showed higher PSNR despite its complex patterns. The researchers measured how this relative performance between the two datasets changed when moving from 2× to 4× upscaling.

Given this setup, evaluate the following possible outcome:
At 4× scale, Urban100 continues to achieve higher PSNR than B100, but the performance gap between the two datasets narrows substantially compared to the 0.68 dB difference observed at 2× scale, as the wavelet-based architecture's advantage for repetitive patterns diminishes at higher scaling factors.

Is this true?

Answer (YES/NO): NO